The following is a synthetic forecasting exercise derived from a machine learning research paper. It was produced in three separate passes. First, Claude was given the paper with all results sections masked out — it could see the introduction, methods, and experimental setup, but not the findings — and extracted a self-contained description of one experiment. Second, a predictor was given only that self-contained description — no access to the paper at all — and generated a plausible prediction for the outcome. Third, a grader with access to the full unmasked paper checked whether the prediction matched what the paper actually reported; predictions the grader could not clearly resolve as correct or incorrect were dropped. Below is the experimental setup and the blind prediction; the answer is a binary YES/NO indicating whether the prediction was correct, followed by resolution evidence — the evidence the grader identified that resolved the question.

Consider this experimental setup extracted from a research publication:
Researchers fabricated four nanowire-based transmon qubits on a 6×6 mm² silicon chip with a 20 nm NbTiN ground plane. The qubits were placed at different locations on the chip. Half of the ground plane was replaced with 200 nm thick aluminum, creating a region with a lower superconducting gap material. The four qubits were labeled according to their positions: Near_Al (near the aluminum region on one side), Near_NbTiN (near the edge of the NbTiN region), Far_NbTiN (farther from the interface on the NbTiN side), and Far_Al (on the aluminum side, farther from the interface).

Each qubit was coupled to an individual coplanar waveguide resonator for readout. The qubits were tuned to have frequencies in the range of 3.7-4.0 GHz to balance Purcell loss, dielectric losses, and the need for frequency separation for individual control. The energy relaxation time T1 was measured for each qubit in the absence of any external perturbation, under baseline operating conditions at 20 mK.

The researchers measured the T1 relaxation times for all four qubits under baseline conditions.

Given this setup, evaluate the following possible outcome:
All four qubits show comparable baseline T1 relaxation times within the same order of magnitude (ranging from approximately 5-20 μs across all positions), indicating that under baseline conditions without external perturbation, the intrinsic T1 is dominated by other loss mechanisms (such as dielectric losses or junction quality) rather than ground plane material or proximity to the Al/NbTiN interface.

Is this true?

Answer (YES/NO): NO